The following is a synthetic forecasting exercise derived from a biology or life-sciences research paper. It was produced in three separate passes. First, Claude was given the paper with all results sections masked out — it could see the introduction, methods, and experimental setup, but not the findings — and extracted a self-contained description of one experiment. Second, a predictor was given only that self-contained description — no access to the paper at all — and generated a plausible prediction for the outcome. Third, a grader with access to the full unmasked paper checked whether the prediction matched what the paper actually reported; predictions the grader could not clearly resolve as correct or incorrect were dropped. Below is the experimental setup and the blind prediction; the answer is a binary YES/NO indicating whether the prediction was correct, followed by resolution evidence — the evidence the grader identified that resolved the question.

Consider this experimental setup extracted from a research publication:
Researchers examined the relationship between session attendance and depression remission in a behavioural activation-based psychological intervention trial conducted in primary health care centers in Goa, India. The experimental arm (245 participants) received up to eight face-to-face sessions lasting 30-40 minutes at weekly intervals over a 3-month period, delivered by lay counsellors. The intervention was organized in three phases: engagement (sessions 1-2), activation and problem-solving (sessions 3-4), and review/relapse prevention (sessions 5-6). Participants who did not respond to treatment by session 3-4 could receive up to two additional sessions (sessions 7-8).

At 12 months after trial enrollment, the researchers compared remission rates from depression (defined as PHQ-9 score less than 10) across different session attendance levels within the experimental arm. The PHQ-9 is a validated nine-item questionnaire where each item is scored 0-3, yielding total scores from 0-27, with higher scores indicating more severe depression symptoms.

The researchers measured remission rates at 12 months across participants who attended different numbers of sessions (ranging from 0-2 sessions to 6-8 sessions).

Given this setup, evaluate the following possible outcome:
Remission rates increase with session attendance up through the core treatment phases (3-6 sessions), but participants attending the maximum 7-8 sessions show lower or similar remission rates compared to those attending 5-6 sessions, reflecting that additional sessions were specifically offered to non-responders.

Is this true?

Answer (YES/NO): NO